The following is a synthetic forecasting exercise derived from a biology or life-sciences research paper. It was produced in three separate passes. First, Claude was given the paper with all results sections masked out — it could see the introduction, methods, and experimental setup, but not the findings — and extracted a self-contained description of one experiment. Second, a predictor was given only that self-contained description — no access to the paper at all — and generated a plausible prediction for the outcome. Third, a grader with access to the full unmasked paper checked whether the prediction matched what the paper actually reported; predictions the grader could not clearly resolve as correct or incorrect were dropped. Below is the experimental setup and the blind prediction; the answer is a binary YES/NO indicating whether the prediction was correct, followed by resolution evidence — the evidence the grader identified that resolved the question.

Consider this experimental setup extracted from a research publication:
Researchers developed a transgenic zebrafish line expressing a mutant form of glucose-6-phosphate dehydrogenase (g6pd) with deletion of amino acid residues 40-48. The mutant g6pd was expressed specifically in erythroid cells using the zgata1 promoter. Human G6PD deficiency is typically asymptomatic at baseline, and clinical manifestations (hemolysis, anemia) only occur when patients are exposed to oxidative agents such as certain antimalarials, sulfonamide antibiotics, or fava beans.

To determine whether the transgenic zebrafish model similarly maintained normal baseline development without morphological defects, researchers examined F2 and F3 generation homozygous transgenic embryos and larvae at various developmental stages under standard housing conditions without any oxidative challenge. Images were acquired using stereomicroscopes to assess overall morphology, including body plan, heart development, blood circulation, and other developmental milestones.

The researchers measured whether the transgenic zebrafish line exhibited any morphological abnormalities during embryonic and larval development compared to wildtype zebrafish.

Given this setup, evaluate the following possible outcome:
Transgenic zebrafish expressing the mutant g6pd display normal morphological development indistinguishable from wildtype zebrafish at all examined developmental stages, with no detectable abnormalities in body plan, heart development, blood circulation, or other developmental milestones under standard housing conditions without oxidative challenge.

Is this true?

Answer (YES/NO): YES